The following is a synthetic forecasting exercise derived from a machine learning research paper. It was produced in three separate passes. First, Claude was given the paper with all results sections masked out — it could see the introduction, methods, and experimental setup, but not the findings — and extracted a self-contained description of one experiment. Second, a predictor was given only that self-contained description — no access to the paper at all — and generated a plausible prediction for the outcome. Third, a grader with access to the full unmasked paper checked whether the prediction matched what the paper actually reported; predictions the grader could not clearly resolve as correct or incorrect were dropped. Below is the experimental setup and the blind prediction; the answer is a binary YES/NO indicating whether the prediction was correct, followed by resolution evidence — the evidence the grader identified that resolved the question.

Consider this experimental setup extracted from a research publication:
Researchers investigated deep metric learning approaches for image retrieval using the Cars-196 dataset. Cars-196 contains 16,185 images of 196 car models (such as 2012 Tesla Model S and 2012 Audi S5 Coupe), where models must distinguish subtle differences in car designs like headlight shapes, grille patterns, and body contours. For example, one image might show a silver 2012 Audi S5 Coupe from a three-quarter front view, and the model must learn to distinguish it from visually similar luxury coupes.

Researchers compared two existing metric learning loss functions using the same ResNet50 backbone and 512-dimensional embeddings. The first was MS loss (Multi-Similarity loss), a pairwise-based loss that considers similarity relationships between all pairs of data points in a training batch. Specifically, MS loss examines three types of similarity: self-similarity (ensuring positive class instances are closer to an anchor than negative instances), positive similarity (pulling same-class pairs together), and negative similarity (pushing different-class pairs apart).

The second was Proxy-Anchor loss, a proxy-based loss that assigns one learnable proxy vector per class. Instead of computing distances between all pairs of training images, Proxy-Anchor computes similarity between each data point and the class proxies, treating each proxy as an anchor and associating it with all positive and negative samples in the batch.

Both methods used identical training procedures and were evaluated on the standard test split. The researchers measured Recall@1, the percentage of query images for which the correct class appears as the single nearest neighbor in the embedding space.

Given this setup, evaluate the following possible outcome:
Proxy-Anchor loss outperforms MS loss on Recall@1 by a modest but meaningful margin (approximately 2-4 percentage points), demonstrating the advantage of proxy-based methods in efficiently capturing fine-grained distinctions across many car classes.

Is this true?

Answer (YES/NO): YES